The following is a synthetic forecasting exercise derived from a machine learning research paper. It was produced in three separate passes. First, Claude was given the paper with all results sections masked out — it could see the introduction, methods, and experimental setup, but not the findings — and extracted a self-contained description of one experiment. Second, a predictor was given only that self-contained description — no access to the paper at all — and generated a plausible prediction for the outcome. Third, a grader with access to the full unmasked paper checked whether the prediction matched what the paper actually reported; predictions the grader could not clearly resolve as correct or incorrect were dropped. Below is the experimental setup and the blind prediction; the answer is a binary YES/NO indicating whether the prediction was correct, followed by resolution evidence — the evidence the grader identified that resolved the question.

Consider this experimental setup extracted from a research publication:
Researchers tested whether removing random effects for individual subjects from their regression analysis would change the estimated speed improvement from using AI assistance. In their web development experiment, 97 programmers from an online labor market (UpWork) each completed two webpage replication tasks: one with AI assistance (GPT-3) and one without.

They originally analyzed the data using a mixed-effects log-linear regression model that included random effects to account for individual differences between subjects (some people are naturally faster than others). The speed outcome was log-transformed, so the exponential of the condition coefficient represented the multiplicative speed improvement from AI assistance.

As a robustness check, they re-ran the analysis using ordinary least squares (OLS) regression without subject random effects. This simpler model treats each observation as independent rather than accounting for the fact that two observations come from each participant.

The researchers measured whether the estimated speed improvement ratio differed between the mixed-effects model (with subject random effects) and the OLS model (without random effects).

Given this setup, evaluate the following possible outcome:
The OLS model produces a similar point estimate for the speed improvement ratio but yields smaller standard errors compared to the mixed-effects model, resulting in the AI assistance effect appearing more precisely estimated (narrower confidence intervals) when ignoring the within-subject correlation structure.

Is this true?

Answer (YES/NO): NO